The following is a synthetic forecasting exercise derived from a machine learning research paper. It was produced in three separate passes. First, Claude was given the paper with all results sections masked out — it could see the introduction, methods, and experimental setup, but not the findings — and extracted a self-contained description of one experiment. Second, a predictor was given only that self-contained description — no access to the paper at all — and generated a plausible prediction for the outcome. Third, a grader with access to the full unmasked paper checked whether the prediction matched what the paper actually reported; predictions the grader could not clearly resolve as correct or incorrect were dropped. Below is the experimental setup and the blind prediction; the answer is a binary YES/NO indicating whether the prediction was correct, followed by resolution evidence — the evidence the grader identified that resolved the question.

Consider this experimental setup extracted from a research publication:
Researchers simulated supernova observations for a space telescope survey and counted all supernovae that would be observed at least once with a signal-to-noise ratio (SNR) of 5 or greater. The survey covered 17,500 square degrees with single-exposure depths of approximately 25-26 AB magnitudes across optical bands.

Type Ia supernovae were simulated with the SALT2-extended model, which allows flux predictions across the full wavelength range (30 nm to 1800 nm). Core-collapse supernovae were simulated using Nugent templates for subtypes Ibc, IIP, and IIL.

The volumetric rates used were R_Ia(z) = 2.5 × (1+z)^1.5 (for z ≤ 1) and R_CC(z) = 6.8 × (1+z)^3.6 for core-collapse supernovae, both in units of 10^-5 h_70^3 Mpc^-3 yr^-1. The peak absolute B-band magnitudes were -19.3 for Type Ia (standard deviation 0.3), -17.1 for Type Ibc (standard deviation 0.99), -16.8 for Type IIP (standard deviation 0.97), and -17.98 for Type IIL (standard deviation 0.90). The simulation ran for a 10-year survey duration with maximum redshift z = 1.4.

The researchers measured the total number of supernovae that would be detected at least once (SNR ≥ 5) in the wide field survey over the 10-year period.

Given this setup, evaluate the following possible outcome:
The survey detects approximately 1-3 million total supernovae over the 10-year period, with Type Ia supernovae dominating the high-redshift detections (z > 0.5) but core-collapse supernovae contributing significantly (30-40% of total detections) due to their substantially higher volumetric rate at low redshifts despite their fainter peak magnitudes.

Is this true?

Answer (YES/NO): NO